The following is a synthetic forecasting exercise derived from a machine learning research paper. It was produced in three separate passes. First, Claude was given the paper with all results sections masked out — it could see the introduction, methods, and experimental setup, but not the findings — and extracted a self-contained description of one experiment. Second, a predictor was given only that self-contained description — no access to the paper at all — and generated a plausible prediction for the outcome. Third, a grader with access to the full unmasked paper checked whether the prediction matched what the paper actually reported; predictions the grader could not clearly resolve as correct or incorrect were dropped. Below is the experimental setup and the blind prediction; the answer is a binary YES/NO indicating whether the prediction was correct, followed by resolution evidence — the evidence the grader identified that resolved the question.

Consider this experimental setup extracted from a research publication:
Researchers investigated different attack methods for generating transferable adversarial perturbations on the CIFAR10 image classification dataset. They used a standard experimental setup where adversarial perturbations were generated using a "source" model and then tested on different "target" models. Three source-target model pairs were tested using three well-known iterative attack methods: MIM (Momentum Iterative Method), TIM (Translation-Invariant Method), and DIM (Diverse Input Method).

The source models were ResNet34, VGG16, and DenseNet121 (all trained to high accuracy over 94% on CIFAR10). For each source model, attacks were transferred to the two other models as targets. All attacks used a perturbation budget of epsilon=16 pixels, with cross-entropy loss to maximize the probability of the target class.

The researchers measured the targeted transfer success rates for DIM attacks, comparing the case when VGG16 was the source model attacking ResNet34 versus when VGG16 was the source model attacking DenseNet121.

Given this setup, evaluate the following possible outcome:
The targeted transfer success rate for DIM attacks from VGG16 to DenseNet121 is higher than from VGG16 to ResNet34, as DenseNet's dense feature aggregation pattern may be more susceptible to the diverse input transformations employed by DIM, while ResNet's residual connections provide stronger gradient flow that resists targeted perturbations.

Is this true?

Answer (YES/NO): NO